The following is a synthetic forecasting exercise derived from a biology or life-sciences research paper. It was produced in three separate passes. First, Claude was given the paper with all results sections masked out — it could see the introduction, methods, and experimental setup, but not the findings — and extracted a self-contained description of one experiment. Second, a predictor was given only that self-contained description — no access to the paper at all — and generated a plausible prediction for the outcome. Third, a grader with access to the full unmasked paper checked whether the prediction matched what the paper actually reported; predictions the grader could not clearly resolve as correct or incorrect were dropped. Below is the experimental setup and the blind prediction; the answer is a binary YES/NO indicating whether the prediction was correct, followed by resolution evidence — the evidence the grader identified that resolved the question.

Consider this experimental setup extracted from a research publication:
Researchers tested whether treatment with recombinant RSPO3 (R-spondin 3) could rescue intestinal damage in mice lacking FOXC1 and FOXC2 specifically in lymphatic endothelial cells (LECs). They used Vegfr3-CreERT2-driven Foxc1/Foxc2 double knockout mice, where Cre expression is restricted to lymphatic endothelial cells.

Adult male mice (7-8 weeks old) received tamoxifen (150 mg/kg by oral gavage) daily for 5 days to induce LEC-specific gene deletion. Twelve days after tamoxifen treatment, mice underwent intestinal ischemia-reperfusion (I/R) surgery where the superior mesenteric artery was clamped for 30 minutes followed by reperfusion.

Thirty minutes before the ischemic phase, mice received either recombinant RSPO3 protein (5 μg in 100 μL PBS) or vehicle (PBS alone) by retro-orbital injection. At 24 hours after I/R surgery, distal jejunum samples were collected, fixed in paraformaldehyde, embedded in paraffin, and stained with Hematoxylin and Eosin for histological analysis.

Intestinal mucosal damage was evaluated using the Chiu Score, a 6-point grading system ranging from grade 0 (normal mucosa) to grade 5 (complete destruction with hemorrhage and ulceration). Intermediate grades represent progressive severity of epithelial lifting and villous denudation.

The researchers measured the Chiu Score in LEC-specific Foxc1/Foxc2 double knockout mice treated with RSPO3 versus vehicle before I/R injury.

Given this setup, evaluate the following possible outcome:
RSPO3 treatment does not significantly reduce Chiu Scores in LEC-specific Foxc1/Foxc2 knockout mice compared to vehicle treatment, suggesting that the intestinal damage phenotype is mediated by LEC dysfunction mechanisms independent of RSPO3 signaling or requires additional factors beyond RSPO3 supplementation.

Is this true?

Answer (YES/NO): NO